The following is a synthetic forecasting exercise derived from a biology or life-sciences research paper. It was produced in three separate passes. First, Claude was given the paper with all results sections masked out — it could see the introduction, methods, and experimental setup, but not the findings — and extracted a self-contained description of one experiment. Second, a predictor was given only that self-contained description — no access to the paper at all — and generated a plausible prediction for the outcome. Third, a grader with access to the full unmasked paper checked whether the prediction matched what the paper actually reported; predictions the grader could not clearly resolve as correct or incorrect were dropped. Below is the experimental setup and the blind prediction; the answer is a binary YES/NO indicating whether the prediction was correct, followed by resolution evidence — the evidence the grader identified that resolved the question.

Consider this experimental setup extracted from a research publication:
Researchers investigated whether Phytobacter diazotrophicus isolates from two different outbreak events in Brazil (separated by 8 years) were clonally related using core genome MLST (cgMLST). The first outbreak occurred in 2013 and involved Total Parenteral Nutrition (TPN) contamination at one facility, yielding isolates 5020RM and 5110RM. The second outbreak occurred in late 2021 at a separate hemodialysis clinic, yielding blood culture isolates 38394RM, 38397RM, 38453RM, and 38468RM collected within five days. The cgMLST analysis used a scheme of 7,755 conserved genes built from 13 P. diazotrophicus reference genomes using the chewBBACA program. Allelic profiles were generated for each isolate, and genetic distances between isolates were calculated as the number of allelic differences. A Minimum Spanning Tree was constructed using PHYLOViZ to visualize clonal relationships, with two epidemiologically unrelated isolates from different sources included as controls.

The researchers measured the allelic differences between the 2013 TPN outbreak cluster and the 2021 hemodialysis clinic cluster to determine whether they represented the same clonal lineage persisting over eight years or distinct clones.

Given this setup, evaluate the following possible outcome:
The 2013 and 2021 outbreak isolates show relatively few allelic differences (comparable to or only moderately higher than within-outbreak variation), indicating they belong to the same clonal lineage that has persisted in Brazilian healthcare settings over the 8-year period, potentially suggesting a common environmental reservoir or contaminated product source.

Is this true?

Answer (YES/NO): NO